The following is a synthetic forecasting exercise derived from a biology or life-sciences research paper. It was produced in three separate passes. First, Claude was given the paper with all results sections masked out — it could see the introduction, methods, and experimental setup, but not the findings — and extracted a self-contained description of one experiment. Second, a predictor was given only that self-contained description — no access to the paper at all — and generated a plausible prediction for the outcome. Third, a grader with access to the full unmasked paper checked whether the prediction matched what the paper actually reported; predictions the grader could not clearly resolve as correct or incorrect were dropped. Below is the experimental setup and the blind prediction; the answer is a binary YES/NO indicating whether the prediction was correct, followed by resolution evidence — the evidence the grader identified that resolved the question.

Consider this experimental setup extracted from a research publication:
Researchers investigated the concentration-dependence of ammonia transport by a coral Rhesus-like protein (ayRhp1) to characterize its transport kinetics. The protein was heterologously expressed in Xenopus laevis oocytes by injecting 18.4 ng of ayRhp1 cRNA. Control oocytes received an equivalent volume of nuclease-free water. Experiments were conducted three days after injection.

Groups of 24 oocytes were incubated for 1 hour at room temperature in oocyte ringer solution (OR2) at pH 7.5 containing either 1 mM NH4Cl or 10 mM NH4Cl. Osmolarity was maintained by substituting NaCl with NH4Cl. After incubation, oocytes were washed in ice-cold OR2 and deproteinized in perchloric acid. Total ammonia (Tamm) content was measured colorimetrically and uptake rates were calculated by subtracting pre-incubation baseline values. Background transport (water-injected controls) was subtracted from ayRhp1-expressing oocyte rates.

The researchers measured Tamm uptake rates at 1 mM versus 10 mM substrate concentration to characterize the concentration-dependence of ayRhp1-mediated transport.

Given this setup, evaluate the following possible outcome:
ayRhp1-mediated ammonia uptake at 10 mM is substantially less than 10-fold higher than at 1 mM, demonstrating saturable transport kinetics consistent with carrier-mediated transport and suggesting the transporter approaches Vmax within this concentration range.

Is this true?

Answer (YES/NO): NO